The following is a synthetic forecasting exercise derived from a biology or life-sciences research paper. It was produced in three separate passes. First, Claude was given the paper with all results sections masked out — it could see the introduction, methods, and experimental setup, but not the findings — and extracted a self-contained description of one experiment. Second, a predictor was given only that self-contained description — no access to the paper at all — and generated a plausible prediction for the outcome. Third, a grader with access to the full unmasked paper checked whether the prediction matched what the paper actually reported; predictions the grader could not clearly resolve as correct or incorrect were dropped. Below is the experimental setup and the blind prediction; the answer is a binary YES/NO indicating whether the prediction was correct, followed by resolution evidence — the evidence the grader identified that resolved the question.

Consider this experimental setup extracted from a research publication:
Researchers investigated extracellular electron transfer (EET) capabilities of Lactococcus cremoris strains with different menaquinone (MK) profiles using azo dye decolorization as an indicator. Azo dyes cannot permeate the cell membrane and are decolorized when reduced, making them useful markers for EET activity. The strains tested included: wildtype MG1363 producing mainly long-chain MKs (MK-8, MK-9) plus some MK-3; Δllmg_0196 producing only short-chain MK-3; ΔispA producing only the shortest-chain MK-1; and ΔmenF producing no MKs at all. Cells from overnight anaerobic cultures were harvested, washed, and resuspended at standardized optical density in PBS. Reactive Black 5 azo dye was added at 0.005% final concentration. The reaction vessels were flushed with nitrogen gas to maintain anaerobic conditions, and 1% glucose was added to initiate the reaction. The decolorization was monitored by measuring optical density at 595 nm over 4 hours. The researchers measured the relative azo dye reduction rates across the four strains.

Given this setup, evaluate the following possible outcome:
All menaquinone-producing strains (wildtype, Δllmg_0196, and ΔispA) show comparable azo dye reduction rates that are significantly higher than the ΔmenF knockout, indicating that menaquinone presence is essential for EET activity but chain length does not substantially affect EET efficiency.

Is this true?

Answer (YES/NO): NO